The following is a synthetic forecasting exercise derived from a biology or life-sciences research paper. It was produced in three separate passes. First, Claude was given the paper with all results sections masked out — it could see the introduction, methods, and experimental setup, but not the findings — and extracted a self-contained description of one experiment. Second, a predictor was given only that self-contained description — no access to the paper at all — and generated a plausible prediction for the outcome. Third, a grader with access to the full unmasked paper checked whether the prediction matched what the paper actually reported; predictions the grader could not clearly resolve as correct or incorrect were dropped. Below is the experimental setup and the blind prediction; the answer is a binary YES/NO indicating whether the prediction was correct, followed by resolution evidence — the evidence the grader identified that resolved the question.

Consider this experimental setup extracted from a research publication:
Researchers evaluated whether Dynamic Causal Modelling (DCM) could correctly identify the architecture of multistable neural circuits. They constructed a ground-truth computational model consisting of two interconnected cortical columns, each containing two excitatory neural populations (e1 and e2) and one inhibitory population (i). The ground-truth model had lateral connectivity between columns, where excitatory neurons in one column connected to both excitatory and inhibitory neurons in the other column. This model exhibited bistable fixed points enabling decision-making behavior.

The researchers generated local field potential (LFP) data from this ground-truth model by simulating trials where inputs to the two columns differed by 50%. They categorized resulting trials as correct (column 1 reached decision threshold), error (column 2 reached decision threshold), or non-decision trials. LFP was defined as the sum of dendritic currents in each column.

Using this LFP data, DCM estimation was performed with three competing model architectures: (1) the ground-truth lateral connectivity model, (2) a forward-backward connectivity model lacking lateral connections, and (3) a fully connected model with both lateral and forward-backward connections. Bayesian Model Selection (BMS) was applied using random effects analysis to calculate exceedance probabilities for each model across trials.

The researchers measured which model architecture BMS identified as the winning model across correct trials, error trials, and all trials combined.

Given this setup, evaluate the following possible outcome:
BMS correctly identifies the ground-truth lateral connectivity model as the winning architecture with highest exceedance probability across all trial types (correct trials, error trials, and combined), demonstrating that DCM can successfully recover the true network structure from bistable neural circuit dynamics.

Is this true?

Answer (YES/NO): YES